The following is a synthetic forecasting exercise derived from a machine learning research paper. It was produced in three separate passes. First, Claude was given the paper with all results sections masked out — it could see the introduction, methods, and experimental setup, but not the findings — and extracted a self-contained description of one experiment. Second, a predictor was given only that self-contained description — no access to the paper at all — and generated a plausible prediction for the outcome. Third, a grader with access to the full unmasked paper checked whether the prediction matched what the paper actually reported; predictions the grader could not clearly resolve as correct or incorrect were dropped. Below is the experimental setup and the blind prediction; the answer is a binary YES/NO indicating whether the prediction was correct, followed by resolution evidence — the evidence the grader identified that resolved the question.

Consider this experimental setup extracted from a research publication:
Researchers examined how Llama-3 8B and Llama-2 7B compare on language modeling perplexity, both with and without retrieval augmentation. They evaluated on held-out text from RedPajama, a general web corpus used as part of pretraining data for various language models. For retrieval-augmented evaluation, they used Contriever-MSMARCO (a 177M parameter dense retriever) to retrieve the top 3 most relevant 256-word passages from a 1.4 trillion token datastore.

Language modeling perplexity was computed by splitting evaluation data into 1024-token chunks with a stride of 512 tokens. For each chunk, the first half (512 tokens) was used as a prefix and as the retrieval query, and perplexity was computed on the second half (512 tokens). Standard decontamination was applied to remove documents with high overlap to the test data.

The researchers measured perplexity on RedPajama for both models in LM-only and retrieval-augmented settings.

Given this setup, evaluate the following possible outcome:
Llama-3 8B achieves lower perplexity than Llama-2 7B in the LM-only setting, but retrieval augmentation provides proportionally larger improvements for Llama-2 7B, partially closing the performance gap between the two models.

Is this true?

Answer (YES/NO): NO